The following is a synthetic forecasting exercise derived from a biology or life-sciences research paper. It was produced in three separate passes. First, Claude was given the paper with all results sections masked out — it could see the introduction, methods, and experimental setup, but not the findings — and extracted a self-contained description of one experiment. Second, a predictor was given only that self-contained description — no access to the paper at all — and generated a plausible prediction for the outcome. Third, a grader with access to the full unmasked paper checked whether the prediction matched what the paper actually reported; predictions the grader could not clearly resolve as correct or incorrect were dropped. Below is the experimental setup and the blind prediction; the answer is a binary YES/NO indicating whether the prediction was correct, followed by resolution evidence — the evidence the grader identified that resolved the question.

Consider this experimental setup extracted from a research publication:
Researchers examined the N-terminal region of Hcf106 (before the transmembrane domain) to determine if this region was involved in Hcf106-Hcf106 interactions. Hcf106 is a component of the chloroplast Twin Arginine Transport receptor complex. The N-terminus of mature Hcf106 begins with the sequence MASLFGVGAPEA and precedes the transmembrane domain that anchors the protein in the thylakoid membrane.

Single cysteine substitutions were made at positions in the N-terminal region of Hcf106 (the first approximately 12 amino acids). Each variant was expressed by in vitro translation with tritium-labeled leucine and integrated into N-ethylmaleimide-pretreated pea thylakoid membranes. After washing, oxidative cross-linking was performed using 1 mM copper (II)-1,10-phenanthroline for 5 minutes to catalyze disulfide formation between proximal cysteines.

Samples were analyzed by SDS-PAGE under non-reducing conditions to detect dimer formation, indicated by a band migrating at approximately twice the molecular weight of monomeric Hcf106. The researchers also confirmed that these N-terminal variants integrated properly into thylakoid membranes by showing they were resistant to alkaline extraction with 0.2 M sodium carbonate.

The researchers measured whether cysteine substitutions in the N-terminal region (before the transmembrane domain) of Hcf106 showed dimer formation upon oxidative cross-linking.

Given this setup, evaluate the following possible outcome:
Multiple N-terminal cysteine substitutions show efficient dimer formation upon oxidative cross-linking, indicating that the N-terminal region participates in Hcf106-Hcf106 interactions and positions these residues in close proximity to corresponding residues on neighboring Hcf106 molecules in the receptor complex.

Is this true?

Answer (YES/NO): YES